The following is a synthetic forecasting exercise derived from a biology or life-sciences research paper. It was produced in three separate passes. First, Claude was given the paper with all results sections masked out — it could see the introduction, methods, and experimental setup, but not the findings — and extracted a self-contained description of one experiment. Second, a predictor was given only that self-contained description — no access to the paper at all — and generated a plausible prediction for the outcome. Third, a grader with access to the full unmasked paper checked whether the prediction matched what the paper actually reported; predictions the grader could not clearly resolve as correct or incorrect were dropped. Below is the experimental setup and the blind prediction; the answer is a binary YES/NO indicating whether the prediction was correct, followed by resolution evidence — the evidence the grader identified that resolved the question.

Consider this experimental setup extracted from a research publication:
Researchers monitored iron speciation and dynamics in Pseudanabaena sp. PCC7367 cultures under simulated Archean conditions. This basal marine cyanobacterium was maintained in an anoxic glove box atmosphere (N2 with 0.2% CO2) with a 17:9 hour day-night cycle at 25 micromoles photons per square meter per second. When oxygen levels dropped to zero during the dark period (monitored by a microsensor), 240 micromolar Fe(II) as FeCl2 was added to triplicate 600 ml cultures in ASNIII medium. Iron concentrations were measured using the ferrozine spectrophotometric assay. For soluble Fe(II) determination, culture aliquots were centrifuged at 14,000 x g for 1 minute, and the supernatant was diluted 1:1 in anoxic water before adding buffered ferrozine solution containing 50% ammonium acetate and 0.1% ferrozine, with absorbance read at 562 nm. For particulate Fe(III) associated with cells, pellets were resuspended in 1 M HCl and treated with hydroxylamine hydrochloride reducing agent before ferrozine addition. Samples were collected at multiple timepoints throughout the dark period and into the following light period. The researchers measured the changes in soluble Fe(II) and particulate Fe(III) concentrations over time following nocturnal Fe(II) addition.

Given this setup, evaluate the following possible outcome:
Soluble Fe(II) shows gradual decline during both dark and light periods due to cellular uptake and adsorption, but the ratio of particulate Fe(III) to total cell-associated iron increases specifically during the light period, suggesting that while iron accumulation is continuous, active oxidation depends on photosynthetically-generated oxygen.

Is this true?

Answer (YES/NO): NO